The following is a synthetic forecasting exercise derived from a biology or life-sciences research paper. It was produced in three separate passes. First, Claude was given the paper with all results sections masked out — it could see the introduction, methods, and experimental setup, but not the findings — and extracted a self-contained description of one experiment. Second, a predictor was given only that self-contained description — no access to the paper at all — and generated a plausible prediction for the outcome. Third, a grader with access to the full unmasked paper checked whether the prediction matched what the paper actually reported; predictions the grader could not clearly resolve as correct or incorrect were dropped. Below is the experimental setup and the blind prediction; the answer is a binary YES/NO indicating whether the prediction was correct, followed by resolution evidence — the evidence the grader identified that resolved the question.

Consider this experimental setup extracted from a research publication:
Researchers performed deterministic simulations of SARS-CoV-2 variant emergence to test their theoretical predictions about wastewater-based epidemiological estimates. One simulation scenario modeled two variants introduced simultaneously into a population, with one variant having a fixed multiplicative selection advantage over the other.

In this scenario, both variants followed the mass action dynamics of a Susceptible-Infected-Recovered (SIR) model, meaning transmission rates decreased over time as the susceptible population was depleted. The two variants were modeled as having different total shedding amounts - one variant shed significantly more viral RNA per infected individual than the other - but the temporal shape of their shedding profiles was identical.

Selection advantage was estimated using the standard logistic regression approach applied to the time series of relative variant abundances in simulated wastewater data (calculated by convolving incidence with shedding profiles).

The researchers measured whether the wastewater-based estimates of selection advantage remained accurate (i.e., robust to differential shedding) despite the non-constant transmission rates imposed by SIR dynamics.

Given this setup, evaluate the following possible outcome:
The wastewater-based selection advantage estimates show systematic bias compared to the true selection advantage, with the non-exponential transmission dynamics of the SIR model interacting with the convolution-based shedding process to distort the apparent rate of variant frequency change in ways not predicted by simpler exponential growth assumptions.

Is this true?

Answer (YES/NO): NO